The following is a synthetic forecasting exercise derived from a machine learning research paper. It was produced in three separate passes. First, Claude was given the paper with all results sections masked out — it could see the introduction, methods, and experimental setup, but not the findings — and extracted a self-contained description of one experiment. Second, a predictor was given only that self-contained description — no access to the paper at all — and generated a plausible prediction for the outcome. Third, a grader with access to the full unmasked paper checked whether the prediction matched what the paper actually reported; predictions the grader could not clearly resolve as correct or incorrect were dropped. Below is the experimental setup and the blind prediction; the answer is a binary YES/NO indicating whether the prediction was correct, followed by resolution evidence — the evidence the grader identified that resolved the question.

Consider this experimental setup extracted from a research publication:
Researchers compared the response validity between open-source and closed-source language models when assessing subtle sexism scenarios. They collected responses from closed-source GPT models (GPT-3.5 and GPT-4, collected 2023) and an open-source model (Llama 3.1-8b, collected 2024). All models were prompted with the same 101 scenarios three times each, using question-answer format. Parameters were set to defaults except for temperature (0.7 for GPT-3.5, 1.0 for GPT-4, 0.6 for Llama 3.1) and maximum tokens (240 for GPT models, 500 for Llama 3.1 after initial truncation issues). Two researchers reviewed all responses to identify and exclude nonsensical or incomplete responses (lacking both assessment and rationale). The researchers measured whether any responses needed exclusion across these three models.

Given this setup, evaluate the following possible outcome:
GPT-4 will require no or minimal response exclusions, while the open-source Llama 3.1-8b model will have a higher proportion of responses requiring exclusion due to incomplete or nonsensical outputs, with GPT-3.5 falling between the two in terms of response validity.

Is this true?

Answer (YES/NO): NO